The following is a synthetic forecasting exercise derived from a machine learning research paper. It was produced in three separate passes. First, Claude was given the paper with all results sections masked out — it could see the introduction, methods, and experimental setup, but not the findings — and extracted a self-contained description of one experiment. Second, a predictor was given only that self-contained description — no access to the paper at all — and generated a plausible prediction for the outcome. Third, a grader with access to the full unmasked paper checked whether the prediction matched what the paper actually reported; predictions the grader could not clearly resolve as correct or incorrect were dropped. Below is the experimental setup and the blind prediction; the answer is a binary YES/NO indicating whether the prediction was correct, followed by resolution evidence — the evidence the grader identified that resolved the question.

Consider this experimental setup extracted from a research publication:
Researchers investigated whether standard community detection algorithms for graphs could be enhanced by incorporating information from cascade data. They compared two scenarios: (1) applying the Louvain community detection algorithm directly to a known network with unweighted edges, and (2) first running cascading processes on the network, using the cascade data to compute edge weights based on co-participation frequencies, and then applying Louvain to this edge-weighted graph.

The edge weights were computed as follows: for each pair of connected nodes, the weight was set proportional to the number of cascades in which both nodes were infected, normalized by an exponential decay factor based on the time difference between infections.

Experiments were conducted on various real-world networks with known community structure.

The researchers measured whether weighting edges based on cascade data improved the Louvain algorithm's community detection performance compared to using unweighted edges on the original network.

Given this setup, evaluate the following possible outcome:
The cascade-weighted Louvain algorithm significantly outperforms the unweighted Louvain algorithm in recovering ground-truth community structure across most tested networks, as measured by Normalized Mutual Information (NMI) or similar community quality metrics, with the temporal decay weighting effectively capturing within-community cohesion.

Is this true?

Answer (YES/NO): NO